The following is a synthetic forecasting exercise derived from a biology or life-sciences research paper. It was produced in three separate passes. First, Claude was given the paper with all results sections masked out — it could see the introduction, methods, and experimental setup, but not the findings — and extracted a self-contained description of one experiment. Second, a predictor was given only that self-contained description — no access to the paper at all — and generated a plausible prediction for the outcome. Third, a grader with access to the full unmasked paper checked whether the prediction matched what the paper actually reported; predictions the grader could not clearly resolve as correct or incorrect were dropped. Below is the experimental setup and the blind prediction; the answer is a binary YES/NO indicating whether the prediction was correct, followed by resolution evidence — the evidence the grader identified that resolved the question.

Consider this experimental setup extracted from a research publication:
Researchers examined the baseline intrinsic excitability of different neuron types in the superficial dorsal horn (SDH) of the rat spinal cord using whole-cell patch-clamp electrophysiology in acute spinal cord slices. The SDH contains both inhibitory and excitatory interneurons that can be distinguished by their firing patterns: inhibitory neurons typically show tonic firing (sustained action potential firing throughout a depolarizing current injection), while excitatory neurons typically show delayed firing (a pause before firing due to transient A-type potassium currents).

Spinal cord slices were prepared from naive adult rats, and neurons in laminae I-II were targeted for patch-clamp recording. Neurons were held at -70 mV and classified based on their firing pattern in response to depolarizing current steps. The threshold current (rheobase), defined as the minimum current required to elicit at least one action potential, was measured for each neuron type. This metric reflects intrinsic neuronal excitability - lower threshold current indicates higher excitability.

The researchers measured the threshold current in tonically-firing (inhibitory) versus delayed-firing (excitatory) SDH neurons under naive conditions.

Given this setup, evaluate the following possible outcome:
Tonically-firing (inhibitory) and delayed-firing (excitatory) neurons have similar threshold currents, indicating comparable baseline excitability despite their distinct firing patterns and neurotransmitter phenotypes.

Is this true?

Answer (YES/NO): NO